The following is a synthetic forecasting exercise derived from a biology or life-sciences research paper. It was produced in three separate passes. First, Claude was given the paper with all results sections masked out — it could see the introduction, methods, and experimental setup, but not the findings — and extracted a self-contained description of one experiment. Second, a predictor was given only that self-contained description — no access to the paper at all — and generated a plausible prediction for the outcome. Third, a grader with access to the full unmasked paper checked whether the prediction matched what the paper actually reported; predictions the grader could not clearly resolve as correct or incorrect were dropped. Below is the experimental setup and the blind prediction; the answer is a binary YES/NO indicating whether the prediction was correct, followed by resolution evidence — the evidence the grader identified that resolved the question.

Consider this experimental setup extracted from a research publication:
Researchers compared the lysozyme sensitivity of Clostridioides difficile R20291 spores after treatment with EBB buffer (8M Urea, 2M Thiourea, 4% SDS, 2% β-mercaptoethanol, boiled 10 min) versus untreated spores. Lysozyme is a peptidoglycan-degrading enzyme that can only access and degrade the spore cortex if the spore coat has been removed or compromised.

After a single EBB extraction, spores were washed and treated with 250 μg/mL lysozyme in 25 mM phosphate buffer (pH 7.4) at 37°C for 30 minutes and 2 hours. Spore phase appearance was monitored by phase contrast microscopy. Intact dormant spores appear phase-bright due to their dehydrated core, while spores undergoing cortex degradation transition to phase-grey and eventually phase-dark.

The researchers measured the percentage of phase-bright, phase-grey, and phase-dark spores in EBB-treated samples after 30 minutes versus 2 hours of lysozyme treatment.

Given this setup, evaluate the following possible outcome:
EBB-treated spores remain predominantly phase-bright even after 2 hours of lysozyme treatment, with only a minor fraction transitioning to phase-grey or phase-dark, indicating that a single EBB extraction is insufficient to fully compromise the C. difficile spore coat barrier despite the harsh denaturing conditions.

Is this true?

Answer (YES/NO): NO